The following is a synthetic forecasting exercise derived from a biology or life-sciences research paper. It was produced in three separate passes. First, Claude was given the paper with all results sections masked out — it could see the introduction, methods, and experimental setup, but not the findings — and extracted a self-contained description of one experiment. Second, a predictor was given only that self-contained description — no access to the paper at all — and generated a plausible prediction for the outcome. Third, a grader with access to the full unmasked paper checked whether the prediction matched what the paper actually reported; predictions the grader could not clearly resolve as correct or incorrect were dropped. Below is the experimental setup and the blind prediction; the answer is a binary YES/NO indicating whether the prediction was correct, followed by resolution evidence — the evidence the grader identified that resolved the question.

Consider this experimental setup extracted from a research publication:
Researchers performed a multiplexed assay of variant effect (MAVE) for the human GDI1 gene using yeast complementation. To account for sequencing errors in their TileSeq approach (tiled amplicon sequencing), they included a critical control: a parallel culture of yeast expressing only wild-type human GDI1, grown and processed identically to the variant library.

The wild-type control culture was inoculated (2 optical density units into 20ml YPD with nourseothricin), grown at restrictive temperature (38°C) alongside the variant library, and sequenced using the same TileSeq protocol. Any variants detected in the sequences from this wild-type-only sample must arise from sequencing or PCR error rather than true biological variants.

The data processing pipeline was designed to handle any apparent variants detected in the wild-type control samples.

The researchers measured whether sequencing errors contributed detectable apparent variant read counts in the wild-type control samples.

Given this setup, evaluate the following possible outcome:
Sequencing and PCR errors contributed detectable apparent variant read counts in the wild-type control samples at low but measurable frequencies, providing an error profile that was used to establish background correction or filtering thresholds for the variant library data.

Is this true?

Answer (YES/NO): YES